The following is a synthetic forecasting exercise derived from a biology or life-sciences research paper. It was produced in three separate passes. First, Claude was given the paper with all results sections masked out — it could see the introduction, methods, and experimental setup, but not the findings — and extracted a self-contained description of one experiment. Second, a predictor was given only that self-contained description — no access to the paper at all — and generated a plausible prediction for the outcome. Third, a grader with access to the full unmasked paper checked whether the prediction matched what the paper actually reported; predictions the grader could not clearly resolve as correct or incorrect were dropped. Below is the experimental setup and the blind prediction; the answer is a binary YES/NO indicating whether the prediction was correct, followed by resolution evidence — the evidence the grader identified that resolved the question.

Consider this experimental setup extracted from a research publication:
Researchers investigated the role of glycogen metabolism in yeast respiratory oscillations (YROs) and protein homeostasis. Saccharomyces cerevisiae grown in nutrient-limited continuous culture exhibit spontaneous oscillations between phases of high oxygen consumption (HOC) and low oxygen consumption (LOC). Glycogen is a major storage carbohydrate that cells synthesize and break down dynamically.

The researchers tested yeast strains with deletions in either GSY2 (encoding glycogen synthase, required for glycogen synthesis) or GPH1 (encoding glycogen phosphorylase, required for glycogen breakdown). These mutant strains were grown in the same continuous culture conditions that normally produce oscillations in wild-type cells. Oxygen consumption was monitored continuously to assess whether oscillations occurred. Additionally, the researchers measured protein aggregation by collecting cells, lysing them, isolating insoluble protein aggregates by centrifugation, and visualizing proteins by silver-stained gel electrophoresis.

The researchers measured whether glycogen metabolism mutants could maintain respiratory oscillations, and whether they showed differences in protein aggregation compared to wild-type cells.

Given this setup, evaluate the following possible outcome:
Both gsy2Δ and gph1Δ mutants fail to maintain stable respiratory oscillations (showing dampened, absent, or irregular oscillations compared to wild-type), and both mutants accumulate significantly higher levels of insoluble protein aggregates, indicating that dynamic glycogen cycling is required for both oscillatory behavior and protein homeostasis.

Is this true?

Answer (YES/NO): NO